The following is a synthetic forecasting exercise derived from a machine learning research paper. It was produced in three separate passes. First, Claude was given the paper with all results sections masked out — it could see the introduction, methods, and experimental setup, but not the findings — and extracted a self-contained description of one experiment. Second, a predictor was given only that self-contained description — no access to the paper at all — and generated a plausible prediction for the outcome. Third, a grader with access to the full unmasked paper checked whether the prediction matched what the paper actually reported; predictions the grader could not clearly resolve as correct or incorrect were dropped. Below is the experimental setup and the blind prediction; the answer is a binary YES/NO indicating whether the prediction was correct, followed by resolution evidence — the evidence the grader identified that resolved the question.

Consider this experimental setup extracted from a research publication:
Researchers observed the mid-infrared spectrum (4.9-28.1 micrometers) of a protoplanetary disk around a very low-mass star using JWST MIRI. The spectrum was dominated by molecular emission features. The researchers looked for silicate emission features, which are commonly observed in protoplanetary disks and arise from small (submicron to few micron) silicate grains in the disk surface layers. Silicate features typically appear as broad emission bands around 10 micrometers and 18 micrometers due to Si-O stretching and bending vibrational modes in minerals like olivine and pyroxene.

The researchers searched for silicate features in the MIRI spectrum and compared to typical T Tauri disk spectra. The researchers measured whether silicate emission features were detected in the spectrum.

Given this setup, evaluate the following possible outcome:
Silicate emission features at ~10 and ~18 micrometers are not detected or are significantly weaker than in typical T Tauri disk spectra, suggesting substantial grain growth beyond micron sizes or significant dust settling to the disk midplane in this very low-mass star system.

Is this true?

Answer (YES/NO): YES